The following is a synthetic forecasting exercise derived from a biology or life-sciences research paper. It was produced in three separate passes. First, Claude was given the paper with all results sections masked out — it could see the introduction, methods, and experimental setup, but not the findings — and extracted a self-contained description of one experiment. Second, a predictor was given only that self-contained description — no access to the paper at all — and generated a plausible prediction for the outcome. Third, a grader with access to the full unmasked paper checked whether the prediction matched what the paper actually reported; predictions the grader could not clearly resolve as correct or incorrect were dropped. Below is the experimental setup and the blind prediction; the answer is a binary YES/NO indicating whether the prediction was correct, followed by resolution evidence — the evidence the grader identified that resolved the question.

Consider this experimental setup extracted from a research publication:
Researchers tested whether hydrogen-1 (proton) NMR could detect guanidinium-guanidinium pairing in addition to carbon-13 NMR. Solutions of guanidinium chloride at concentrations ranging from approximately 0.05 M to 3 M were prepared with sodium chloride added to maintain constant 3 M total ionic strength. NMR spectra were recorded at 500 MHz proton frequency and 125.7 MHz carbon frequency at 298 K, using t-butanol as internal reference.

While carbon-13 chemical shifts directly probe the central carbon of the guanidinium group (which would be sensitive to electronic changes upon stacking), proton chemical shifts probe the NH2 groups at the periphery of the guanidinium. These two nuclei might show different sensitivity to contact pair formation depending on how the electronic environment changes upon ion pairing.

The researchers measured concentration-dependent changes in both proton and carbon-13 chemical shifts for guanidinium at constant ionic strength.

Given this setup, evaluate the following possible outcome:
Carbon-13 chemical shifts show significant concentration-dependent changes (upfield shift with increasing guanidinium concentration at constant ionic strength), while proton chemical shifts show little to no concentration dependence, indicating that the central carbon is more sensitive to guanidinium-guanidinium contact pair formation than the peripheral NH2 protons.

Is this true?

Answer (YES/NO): NO